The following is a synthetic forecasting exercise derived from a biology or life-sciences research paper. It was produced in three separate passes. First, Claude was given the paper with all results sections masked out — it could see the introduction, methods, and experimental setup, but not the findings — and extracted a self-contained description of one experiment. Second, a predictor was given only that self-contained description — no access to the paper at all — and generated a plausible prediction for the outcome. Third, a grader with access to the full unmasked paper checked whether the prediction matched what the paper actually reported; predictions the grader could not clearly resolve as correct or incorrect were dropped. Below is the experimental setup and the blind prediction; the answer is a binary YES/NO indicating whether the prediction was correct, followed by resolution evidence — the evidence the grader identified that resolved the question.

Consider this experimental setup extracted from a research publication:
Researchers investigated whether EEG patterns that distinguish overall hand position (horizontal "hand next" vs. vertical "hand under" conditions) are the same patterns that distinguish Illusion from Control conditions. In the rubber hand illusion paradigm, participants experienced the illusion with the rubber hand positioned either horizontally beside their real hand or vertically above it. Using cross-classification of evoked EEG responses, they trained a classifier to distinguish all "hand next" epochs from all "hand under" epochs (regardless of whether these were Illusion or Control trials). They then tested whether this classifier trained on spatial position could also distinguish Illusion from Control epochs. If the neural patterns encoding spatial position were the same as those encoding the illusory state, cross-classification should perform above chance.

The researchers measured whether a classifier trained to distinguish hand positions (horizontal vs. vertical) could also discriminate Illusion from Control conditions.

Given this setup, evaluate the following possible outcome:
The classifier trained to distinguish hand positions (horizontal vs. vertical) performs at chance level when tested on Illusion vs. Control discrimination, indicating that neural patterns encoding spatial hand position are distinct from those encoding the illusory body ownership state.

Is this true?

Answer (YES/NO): YES